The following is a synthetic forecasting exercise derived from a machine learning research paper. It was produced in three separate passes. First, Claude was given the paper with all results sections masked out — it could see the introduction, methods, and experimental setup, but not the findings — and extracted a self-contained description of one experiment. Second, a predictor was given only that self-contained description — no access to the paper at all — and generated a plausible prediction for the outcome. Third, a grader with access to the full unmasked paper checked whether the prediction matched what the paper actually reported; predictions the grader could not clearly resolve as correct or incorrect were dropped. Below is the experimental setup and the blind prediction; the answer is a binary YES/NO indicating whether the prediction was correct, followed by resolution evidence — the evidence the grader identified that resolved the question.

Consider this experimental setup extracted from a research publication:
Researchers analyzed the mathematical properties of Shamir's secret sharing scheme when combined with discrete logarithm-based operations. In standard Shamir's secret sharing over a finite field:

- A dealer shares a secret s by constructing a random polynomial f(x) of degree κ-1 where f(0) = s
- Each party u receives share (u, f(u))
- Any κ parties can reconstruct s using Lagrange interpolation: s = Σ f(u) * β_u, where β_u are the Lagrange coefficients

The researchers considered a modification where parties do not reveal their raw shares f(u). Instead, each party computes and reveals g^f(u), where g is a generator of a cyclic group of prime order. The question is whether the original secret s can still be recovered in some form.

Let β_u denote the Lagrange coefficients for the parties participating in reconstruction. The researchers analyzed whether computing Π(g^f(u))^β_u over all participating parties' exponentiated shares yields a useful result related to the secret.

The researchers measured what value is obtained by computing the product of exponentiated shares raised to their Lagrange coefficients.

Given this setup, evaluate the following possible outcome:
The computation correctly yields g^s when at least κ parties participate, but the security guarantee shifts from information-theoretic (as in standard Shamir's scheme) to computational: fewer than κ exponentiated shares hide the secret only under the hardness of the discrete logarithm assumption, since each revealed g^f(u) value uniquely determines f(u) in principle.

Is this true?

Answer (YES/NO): YES